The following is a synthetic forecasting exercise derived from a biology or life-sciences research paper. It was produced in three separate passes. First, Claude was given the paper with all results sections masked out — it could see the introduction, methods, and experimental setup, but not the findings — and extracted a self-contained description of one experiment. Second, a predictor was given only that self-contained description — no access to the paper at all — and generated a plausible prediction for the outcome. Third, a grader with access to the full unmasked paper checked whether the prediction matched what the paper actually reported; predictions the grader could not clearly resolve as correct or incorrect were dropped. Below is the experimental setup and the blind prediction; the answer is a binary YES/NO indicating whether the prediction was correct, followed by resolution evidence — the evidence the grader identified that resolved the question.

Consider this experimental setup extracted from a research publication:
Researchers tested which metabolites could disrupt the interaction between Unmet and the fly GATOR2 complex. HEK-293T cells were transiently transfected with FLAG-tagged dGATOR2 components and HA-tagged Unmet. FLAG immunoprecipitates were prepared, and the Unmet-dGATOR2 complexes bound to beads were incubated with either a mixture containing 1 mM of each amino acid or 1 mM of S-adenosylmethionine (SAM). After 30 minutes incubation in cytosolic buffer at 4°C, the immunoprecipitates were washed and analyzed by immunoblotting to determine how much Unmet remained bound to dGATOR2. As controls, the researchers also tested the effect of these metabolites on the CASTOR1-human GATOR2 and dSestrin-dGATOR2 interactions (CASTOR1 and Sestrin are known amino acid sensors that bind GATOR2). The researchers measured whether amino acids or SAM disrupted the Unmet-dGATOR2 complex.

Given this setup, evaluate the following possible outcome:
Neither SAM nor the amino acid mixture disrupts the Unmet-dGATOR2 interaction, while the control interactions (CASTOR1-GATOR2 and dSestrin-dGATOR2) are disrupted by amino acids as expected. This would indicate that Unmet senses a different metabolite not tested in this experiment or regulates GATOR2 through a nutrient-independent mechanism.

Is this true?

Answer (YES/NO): NO